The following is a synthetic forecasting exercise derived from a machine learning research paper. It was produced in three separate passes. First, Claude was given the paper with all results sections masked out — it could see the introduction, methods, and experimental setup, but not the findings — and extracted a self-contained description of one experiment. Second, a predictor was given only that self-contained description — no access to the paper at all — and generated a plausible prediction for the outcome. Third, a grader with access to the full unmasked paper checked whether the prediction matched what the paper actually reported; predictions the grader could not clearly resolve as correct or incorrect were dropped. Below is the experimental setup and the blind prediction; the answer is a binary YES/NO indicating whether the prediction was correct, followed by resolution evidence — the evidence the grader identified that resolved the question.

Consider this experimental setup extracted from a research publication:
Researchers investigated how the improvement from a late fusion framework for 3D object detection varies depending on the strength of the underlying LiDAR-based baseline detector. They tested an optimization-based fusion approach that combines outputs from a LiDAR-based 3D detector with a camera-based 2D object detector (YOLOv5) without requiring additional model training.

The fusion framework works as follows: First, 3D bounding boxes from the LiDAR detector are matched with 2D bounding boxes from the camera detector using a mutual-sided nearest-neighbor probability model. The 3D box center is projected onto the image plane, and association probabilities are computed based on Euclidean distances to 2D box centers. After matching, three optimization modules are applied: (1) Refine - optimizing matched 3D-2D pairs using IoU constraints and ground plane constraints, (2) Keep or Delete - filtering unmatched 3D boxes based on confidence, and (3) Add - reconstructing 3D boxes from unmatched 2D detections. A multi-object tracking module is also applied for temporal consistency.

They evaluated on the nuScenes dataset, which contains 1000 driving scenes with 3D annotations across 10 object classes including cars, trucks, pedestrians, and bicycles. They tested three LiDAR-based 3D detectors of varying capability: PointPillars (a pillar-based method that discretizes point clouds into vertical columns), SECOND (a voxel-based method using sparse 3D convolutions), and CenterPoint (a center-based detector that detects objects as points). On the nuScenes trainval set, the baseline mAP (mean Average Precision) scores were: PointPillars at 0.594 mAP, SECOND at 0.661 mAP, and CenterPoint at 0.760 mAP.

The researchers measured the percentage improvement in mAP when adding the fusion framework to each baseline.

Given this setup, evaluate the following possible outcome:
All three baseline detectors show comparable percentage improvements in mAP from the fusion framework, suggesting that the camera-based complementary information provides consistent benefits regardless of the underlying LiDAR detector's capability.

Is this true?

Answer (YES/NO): NO